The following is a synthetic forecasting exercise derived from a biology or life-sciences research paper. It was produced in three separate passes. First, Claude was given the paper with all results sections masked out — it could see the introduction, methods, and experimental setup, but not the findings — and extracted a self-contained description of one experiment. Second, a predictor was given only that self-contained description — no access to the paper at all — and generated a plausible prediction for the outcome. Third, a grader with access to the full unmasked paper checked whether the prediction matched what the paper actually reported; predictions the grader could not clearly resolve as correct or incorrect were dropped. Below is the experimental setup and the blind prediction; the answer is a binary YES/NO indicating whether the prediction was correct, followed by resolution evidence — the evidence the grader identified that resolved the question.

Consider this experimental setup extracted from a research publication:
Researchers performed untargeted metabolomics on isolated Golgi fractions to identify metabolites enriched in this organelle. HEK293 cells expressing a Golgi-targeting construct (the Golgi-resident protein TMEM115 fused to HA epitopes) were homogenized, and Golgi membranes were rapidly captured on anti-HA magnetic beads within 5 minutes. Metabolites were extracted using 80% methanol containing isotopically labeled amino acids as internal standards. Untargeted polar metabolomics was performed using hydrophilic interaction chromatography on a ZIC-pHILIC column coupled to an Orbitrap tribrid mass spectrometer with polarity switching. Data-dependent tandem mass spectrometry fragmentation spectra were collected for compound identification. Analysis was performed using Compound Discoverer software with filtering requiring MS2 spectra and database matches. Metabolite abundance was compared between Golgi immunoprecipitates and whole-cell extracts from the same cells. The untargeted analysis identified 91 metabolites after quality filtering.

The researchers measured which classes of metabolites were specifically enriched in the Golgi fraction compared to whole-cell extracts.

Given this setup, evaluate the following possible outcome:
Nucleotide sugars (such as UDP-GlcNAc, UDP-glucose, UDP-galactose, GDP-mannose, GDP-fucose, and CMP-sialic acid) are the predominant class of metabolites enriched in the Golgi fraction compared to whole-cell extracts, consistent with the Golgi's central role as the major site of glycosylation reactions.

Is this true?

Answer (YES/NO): NO